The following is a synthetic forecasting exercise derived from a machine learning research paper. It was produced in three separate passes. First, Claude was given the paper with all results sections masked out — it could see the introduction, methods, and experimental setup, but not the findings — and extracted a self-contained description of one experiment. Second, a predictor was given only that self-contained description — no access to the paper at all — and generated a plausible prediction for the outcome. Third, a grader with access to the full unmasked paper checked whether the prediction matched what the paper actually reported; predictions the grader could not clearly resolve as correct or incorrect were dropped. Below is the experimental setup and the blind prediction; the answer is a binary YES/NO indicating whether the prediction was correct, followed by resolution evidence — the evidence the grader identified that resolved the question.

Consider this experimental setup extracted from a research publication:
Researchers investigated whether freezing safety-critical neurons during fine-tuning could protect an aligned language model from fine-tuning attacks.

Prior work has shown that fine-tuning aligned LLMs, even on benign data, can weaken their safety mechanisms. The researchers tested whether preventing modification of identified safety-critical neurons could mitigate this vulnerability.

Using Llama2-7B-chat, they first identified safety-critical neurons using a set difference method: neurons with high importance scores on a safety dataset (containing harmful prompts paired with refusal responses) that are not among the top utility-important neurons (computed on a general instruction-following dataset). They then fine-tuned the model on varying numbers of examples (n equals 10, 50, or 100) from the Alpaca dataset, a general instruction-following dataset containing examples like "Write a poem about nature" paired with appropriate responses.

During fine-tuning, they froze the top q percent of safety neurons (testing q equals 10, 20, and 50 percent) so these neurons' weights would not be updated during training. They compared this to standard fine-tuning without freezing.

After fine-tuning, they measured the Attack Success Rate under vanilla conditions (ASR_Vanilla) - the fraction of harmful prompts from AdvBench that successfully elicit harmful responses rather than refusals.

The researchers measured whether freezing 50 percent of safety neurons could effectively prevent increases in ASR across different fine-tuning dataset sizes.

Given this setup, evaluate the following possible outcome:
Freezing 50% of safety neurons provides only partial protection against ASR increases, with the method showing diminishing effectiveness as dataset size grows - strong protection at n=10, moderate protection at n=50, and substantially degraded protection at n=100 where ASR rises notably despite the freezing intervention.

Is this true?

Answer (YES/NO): NO